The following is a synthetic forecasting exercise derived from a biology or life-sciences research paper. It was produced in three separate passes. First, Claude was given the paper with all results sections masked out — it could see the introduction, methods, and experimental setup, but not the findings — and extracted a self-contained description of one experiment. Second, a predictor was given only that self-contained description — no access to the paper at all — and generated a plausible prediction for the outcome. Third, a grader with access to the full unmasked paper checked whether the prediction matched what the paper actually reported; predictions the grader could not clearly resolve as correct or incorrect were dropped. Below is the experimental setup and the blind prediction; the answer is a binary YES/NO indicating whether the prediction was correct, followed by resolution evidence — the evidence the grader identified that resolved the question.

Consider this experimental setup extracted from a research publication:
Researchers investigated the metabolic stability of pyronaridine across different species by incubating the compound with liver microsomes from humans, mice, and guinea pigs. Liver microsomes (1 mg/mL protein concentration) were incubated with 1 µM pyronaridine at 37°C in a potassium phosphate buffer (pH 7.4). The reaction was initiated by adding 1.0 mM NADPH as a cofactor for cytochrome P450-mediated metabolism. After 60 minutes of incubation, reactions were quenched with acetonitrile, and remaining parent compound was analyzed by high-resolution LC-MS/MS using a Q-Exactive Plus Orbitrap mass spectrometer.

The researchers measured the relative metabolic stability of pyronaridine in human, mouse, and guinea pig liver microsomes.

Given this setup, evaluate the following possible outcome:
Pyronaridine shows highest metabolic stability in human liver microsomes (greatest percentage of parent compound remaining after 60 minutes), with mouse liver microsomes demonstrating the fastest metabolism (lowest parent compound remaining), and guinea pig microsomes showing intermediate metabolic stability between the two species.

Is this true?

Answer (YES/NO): NO